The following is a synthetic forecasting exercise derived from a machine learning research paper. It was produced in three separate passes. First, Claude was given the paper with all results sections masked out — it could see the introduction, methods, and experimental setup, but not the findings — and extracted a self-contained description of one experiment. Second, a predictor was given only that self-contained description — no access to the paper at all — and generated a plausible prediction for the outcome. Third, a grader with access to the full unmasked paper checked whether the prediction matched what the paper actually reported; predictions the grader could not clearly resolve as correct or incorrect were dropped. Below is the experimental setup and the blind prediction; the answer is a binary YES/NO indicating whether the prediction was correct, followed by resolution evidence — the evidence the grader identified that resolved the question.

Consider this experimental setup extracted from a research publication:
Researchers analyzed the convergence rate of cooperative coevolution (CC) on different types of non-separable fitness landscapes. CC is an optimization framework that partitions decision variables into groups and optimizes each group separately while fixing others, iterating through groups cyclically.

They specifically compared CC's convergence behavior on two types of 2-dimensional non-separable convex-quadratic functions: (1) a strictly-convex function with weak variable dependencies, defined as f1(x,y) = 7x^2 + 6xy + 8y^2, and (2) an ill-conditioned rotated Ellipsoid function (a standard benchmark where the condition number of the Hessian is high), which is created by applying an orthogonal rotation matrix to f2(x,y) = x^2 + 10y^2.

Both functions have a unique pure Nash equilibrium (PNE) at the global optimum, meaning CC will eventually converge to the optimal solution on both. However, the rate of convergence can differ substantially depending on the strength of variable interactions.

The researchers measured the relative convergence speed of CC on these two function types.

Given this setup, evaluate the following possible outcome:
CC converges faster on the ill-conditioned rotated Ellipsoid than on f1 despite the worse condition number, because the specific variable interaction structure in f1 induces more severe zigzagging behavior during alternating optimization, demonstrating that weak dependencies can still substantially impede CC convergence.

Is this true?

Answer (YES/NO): NO